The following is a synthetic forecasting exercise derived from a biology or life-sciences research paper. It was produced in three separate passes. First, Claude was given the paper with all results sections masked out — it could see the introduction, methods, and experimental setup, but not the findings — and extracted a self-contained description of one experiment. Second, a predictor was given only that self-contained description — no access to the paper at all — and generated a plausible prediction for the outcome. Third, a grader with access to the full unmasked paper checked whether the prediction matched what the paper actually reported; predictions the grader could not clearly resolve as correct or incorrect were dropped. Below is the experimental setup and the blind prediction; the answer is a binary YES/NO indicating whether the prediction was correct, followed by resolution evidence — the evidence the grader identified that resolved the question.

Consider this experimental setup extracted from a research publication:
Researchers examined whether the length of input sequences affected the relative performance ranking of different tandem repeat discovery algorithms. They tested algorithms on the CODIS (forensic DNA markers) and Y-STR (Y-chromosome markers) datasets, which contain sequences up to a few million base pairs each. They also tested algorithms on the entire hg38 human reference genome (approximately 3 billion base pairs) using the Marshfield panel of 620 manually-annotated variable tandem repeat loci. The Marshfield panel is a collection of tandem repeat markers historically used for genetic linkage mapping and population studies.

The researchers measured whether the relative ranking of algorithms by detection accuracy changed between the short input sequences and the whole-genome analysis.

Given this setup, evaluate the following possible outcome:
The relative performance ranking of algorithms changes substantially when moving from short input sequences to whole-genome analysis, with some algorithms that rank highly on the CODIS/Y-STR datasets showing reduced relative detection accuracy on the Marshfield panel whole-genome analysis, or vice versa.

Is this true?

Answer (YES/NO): NO